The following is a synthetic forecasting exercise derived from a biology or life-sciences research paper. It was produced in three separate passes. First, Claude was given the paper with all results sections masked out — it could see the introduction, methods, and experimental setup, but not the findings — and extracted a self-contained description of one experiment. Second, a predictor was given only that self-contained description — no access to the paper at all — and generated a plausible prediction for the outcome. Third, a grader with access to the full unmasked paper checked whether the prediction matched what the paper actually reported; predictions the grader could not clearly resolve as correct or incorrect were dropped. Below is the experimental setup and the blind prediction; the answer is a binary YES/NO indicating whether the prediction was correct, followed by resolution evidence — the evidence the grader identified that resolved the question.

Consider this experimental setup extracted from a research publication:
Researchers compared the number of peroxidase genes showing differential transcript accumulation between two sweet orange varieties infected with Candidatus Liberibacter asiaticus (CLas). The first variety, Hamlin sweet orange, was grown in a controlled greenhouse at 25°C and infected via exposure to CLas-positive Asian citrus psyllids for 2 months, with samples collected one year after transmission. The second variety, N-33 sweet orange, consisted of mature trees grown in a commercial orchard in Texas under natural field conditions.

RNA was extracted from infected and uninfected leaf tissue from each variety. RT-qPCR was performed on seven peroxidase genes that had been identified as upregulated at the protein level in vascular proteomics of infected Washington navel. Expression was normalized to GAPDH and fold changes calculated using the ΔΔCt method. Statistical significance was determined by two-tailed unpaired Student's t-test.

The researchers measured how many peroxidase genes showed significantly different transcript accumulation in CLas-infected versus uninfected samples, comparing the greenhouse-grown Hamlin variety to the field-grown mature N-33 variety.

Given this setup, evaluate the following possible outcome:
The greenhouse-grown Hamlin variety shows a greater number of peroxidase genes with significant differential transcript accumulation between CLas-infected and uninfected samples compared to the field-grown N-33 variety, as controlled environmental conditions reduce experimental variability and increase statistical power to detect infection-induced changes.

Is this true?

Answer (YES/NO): NO